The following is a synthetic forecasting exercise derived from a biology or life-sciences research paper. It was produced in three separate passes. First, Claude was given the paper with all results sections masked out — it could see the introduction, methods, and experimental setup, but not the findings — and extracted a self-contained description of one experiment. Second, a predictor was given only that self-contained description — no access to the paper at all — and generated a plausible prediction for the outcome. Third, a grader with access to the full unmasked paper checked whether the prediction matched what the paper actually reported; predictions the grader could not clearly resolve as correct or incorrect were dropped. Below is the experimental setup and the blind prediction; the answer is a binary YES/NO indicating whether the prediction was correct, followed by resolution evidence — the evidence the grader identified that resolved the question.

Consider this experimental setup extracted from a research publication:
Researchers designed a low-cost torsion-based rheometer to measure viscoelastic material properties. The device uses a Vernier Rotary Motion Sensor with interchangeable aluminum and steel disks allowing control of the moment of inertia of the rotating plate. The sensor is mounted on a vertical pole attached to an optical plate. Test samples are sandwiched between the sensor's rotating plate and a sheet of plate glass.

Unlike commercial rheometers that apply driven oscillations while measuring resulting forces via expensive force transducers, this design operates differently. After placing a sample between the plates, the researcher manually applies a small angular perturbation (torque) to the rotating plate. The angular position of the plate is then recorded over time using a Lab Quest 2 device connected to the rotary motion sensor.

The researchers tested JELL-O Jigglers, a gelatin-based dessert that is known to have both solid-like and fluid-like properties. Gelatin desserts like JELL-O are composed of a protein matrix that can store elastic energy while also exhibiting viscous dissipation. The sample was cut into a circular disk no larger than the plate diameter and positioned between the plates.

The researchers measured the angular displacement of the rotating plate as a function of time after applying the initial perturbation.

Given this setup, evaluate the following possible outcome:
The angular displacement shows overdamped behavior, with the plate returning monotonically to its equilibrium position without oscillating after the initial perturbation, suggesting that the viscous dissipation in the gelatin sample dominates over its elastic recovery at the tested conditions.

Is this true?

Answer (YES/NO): NO